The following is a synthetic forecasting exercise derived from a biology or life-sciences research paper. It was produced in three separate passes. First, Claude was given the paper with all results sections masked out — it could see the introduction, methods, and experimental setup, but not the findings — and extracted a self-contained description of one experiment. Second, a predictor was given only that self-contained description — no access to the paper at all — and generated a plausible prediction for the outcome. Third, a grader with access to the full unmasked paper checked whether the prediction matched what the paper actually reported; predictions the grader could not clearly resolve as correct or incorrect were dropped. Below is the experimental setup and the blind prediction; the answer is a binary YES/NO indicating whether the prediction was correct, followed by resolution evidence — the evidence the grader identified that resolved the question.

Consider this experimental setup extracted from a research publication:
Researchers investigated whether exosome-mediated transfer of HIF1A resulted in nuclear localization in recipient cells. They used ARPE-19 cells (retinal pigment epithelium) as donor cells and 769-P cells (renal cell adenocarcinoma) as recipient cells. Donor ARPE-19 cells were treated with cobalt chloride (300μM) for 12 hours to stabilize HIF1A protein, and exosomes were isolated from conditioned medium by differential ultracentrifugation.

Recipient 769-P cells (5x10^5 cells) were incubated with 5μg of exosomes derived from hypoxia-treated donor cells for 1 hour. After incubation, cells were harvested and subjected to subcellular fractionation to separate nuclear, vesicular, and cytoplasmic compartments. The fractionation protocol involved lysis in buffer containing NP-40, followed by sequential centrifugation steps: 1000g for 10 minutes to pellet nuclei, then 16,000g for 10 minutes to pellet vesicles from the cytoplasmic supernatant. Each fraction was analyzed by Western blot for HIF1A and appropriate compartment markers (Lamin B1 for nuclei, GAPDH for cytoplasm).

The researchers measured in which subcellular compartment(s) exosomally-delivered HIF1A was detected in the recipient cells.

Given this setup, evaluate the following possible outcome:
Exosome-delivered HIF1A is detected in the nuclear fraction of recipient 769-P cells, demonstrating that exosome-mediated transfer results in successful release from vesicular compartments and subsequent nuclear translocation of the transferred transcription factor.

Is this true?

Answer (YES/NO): YES